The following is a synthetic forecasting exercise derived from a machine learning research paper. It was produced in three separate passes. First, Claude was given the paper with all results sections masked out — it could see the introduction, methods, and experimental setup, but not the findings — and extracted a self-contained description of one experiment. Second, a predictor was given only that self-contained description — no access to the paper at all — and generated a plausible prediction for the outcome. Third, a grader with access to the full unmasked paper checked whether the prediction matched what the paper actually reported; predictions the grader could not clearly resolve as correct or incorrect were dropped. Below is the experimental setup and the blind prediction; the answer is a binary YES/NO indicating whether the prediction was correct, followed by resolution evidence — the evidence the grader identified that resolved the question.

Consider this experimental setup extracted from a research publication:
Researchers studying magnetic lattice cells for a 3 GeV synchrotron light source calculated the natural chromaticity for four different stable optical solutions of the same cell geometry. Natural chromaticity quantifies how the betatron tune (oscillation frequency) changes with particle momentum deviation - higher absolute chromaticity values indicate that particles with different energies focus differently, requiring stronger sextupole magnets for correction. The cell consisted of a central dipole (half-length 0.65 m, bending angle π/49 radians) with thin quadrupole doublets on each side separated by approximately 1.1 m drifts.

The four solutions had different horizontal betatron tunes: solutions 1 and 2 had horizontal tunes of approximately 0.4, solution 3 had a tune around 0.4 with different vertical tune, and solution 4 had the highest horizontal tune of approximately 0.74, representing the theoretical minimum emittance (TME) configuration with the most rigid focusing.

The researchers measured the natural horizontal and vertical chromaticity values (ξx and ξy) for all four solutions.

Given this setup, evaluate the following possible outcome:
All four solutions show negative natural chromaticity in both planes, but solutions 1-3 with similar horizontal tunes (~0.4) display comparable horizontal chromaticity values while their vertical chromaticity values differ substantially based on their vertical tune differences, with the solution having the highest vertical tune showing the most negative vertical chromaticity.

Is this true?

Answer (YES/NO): NO